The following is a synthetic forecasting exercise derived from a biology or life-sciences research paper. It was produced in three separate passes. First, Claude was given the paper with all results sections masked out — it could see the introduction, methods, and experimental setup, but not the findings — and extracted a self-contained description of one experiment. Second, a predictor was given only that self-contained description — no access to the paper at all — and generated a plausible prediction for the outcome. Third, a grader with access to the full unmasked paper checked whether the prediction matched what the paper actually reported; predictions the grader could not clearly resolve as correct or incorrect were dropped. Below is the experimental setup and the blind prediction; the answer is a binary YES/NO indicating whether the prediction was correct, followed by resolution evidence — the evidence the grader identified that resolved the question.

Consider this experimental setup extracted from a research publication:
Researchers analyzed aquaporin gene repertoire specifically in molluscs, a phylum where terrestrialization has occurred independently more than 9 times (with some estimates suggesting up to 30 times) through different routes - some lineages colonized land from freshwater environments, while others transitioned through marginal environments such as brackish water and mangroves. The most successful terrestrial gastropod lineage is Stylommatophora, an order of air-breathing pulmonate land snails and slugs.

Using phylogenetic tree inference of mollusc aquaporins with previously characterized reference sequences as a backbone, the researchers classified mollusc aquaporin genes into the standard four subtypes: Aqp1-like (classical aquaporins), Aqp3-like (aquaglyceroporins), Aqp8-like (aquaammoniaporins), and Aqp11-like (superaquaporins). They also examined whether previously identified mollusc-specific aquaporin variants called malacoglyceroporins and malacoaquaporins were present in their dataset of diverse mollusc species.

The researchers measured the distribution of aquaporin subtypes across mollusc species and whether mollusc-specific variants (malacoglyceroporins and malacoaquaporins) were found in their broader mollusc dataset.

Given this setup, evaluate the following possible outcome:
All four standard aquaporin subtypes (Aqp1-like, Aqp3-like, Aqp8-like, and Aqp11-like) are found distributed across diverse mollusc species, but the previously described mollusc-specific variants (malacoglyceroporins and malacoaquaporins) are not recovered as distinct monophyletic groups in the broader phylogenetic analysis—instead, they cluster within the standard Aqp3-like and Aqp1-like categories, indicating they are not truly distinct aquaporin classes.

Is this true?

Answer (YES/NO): NO